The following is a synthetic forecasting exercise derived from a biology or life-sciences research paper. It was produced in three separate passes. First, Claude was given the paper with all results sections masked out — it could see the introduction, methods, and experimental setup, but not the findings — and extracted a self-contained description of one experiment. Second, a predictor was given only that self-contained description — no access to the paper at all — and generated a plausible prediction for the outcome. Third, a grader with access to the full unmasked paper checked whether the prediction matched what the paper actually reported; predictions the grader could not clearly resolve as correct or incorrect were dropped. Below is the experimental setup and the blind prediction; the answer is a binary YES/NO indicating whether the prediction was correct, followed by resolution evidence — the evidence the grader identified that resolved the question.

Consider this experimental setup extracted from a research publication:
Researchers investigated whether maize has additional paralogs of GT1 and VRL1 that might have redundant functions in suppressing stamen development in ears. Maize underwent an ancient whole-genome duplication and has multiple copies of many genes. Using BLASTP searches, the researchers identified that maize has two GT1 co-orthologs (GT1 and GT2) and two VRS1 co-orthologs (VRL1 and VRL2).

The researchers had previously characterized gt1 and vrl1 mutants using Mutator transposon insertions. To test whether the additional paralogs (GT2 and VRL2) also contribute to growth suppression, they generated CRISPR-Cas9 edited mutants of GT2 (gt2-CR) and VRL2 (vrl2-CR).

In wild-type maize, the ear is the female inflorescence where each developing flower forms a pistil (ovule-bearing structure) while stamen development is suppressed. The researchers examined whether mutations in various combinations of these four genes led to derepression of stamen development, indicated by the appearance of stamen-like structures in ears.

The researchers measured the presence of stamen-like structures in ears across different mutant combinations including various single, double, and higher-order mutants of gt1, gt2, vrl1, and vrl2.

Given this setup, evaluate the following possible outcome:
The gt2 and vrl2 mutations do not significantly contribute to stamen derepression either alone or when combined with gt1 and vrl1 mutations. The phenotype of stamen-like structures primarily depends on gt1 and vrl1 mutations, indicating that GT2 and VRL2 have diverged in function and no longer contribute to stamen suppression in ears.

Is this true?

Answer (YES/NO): NO